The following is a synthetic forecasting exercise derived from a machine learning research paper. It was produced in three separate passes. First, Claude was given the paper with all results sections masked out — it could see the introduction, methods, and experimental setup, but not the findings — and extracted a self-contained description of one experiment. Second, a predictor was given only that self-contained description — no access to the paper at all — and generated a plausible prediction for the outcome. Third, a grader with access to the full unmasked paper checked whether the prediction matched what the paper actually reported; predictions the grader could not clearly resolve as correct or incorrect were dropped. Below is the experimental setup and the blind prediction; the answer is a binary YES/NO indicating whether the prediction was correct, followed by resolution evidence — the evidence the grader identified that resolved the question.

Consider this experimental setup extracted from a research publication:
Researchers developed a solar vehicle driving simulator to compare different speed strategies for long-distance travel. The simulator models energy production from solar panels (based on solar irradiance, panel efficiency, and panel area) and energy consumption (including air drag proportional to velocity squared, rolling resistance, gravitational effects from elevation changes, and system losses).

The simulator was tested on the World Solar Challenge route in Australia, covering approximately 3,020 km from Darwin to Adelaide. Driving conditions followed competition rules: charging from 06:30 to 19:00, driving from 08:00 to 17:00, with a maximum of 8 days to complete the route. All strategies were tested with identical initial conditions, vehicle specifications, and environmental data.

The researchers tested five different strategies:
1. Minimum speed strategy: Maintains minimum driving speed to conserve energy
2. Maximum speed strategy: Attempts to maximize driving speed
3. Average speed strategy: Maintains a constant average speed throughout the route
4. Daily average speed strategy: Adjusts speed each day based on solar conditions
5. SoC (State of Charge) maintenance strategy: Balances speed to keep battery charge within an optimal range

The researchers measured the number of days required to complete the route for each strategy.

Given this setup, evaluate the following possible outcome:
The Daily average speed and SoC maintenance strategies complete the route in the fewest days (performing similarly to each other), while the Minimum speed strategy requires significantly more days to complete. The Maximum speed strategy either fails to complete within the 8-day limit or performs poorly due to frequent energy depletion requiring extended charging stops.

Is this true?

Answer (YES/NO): NO